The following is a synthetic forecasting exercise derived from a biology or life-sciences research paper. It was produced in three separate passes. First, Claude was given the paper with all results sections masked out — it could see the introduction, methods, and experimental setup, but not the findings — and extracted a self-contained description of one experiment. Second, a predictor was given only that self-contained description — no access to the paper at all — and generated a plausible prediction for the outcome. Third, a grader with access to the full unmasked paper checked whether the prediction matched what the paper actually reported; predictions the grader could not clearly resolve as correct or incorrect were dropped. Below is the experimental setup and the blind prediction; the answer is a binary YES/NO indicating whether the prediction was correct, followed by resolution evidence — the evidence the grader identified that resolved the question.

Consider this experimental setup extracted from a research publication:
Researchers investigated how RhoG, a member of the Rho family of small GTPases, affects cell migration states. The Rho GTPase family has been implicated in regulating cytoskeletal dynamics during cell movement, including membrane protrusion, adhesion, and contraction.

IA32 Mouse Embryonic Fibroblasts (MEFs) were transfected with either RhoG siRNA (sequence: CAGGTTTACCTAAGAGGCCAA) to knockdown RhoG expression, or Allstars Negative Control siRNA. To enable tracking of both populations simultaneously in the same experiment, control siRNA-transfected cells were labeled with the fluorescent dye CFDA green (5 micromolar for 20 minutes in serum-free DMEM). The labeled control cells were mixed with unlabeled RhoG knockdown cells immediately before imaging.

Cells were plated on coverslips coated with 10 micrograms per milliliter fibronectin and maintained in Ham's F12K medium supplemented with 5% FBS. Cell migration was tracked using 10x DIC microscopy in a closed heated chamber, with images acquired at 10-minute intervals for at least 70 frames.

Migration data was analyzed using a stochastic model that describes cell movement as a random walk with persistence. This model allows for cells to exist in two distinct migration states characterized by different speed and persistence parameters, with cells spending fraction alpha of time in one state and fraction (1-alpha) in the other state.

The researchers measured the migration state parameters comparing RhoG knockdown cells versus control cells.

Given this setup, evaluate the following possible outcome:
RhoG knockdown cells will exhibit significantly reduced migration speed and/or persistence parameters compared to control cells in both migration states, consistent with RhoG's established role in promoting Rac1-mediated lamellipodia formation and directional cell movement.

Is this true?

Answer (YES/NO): NO